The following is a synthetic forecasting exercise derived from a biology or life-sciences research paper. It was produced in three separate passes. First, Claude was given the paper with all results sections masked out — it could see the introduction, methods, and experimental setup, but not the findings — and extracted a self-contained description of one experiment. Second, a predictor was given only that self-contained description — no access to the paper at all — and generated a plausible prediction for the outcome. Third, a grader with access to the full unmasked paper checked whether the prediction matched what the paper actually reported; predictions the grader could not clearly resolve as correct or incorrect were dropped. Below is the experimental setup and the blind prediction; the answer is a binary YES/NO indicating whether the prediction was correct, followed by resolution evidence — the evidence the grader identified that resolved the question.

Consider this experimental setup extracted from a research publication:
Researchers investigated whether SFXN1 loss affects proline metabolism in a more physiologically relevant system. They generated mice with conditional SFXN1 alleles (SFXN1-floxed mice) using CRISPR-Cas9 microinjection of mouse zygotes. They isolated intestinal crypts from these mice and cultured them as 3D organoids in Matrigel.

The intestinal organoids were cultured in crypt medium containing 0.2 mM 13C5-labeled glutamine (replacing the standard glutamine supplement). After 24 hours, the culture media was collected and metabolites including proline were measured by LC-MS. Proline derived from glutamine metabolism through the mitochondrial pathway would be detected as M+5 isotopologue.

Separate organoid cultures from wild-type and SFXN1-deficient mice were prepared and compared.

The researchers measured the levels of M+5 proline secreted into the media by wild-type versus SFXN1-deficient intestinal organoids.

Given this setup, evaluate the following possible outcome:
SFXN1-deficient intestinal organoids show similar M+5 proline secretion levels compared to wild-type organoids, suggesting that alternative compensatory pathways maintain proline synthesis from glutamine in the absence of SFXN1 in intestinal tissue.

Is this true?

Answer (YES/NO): NO